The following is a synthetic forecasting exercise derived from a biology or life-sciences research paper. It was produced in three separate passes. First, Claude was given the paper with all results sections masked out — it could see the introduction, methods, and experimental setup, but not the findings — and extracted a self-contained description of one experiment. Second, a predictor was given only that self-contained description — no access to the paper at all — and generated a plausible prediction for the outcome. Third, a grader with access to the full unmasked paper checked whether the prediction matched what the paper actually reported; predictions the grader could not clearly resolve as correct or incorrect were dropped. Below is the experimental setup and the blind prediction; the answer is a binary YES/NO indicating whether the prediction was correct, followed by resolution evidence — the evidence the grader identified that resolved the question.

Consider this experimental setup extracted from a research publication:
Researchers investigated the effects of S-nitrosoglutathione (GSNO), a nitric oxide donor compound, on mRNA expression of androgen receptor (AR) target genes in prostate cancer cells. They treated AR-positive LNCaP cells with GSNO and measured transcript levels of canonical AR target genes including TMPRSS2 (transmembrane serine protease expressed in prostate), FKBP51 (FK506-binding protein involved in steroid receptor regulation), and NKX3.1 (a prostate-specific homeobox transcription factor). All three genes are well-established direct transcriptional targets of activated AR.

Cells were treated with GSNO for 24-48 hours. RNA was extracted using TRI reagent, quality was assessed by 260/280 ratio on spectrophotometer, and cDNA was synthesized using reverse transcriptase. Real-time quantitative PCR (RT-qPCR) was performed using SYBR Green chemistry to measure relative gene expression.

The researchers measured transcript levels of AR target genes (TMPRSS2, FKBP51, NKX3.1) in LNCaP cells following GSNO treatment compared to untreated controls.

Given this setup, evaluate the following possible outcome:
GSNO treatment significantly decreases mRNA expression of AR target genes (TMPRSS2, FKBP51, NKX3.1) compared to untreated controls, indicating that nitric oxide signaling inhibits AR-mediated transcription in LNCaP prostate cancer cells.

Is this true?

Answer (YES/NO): YES